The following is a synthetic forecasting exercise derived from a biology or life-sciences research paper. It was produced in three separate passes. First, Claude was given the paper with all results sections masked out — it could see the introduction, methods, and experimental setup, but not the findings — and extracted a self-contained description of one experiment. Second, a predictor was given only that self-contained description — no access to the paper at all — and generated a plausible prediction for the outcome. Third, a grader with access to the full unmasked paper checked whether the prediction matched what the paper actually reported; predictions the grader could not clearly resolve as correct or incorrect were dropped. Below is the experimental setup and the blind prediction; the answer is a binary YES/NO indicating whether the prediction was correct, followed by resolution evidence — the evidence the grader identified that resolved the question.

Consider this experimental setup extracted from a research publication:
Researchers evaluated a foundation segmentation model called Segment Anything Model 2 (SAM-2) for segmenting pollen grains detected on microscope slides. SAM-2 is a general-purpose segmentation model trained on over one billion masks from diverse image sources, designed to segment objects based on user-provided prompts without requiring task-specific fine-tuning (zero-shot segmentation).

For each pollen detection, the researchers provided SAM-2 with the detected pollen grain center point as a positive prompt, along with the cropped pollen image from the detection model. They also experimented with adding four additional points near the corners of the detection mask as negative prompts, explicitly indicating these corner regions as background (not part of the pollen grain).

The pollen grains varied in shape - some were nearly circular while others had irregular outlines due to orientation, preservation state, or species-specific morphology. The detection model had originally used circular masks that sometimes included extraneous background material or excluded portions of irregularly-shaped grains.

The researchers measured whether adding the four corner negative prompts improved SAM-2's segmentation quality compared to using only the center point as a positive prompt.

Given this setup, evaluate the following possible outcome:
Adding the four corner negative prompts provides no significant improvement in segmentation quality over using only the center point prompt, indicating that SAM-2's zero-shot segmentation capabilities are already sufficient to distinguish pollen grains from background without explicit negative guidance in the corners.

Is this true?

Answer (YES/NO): YES